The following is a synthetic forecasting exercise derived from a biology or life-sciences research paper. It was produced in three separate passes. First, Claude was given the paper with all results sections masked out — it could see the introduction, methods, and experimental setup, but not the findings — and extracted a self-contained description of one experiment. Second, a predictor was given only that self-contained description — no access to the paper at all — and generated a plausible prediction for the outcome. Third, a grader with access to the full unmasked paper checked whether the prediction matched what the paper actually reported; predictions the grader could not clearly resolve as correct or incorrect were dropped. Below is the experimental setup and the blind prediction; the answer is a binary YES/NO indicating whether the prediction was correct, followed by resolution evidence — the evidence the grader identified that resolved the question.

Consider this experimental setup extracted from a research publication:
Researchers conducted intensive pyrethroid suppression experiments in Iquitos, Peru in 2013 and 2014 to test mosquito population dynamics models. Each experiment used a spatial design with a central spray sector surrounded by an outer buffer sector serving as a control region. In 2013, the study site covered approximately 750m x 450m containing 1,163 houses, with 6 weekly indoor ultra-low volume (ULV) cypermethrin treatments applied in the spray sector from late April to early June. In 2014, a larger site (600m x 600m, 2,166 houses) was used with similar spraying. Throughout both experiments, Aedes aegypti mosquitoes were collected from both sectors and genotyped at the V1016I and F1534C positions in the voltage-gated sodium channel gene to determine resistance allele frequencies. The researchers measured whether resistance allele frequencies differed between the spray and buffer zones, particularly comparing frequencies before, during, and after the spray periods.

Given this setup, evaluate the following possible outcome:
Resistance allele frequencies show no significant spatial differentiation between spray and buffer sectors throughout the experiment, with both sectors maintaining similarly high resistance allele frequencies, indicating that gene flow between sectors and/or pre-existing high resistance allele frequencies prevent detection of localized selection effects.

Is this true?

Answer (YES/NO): NO